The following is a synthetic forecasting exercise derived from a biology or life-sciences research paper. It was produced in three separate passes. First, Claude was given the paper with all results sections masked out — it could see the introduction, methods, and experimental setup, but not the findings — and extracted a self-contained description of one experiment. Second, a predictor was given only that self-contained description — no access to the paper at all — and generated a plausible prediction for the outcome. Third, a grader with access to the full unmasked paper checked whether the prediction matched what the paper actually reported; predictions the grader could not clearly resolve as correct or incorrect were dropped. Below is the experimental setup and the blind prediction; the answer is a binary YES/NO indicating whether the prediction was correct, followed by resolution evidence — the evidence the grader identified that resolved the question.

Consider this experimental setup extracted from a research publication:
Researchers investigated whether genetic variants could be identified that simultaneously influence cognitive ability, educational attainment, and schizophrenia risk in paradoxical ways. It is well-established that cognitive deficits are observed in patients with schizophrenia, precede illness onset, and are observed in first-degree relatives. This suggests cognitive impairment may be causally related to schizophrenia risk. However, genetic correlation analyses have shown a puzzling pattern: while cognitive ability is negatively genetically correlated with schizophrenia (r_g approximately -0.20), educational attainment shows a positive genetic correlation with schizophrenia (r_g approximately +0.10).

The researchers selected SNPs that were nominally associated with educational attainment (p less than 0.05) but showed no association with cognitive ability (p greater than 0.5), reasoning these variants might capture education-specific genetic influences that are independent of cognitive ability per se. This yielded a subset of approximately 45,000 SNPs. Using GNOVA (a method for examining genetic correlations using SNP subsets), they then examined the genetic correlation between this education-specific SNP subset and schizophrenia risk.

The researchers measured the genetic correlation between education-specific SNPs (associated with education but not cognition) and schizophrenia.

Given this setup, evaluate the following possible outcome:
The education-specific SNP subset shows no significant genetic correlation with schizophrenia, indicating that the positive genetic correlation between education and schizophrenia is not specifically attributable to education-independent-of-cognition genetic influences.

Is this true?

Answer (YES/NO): NO